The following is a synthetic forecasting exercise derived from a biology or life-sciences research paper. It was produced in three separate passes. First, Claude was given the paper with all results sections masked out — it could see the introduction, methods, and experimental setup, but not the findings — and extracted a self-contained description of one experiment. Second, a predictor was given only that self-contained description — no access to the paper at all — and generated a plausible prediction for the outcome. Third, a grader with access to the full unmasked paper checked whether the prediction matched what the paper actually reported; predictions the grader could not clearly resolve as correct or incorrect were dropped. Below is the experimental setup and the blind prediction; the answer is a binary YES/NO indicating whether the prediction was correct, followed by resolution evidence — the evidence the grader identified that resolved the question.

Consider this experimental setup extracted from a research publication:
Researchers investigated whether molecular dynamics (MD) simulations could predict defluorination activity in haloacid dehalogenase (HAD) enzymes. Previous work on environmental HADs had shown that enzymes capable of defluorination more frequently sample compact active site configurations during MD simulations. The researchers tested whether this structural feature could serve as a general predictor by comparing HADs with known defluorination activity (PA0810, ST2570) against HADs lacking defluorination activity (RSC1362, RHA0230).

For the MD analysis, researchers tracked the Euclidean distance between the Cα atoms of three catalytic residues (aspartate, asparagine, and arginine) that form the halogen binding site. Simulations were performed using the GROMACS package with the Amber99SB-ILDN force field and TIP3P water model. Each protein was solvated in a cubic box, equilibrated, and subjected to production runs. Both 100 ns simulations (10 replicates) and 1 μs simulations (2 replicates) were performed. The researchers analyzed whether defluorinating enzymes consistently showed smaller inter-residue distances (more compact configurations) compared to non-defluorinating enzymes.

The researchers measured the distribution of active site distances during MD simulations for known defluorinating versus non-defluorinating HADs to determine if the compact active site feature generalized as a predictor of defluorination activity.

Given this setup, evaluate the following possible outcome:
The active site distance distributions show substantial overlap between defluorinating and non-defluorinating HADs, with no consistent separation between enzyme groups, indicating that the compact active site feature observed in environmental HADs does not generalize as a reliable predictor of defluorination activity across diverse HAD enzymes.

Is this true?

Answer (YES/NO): YES